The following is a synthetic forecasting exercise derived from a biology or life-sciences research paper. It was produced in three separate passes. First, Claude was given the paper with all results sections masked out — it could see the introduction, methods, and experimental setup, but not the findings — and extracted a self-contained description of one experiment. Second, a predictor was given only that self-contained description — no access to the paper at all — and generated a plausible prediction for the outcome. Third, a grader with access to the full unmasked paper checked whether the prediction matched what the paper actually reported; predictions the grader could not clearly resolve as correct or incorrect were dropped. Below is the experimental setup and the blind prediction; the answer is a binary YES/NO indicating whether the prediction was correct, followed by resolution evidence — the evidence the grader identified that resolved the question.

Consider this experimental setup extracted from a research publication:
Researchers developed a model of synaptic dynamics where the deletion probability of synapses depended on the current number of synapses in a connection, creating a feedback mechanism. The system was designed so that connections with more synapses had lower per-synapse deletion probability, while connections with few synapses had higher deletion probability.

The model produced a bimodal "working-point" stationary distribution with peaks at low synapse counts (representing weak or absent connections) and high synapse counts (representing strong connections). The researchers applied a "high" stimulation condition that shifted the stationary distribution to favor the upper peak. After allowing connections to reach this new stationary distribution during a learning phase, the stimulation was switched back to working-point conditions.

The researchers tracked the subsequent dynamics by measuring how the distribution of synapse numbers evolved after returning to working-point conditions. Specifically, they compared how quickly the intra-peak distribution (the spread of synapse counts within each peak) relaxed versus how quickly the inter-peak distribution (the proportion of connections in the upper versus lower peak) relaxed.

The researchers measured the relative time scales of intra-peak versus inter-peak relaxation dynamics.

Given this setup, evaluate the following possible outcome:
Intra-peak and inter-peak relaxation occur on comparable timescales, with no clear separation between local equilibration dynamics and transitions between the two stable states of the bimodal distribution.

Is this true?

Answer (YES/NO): NO